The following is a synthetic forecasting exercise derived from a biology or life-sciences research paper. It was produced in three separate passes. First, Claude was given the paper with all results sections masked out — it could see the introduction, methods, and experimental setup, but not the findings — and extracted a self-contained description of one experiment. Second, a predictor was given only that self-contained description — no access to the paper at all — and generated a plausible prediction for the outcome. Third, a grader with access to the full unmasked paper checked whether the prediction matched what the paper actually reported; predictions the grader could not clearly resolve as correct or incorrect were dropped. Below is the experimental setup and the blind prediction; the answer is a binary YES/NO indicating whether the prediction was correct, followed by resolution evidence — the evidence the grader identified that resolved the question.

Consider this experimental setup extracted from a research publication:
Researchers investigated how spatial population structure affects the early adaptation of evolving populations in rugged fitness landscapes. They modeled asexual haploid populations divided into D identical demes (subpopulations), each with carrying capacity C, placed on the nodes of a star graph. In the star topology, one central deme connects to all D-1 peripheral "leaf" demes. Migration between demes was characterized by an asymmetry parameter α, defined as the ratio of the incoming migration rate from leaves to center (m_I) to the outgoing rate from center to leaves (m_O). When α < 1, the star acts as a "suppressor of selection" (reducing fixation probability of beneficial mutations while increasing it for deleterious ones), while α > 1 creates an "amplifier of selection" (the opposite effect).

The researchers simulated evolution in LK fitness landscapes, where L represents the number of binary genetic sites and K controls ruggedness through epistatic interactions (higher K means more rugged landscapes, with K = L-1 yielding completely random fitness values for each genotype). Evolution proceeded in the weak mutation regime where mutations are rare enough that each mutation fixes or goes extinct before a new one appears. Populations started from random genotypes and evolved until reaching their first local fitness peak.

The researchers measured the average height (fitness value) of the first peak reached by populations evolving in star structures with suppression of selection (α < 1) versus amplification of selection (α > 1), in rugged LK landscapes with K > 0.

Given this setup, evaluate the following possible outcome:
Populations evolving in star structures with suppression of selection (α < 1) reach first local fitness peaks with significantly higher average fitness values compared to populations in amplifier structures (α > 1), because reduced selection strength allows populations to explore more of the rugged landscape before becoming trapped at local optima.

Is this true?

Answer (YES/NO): YES